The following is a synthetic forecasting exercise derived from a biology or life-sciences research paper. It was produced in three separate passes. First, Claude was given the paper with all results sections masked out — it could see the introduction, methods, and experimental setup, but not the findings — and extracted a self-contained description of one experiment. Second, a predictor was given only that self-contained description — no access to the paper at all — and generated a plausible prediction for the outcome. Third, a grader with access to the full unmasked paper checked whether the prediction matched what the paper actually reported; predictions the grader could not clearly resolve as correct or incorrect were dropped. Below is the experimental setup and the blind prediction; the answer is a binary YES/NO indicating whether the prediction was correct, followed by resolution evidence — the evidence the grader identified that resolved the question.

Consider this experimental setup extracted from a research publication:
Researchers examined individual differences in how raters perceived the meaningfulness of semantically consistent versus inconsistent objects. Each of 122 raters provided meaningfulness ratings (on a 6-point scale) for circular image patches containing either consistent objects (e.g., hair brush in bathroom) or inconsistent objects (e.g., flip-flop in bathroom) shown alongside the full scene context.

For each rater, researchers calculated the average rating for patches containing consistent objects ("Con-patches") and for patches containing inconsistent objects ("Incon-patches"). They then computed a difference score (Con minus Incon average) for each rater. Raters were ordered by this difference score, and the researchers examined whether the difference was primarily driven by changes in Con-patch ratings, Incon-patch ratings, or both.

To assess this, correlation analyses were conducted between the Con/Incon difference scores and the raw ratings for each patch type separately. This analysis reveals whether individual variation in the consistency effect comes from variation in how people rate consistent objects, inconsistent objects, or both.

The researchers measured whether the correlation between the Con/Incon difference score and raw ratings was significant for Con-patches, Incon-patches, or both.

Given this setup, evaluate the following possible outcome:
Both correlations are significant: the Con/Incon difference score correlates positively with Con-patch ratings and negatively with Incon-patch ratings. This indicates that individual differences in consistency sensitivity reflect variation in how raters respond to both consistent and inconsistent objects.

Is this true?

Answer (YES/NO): NO